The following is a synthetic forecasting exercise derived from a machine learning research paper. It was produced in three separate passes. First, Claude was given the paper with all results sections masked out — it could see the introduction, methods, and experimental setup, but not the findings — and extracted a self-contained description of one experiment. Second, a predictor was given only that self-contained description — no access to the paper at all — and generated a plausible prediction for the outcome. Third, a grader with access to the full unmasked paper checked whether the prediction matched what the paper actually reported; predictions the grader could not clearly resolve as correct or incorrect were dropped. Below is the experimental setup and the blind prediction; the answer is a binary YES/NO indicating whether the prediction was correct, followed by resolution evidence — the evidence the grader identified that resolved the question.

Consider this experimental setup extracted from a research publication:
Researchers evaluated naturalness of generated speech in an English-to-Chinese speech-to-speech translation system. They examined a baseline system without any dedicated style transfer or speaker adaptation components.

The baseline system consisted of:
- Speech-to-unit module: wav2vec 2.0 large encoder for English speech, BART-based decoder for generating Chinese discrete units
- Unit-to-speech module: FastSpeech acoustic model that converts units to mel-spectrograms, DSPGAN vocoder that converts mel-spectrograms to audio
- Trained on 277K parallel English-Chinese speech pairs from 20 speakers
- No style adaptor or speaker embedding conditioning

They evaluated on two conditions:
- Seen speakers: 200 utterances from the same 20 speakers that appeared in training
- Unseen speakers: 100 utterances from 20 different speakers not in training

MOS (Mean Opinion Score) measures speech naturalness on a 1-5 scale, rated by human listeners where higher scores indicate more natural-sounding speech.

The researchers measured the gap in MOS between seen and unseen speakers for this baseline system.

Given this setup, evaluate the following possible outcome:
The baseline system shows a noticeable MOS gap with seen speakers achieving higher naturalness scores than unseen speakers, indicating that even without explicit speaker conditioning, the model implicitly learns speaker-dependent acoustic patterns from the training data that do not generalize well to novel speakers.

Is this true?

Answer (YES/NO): YES